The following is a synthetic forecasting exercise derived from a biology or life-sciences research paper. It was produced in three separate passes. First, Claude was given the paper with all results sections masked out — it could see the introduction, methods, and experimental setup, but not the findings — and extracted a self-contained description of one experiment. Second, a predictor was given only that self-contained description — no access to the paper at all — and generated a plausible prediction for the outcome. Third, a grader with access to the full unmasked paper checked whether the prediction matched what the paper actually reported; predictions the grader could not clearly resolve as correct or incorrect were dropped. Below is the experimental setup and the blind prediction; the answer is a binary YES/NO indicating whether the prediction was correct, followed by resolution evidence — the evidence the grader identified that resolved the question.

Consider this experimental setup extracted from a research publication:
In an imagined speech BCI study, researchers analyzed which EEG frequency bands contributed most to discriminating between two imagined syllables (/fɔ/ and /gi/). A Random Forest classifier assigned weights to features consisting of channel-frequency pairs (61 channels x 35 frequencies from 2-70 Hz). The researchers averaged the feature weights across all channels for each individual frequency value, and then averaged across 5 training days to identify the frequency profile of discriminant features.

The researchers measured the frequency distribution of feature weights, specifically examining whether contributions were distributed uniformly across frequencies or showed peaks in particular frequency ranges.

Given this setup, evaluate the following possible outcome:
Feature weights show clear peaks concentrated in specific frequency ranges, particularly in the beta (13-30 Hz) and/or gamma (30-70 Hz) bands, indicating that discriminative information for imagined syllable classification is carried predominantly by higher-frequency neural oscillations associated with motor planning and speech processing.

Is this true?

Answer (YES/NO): NO